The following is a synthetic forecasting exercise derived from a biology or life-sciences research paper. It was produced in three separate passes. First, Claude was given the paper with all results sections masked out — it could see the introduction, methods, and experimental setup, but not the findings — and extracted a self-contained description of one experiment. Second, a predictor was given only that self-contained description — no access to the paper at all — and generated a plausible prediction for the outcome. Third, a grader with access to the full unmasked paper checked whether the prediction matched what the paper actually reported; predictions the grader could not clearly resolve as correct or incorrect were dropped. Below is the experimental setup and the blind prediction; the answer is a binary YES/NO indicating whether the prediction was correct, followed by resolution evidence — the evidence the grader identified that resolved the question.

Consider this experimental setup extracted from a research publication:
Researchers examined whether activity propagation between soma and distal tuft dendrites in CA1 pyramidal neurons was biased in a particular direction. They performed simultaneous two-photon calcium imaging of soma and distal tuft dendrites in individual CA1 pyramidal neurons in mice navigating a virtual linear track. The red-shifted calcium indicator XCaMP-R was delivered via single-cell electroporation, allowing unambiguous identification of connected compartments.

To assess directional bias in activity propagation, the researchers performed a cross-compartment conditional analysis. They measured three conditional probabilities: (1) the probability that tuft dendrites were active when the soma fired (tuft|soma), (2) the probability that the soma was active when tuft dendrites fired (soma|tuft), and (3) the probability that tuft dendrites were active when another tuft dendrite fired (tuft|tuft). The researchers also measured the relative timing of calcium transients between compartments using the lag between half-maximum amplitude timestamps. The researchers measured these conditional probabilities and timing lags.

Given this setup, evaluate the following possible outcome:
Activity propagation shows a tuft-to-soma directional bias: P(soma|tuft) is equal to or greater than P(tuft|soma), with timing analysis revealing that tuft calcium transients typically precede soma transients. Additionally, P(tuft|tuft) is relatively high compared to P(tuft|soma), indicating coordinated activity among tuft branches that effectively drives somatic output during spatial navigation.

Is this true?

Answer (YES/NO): NO